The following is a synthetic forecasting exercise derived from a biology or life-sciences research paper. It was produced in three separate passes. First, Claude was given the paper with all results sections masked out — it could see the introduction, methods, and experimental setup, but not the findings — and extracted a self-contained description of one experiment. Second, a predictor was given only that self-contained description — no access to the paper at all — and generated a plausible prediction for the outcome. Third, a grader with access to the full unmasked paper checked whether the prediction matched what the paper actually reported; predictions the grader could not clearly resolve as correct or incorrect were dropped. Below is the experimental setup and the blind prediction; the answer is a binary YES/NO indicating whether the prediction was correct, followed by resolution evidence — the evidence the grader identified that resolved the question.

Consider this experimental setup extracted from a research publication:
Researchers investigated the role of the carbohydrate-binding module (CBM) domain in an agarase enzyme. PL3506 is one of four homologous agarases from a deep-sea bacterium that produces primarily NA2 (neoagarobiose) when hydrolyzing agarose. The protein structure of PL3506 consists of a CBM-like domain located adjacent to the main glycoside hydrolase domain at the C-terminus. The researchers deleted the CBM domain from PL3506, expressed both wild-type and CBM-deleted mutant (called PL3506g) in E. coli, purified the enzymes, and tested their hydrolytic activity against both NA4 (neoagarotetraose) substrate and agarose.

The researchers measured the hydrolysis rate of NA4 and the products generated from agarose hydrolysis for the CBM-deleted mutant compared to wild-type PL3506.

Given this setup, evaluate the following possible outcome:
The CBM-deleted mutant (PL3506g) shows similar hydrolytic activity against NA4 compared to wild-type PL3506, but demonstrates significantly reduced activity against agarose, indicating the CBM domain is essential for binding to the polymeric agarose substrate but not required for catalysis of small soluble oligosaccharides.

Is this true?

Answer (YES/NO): NO